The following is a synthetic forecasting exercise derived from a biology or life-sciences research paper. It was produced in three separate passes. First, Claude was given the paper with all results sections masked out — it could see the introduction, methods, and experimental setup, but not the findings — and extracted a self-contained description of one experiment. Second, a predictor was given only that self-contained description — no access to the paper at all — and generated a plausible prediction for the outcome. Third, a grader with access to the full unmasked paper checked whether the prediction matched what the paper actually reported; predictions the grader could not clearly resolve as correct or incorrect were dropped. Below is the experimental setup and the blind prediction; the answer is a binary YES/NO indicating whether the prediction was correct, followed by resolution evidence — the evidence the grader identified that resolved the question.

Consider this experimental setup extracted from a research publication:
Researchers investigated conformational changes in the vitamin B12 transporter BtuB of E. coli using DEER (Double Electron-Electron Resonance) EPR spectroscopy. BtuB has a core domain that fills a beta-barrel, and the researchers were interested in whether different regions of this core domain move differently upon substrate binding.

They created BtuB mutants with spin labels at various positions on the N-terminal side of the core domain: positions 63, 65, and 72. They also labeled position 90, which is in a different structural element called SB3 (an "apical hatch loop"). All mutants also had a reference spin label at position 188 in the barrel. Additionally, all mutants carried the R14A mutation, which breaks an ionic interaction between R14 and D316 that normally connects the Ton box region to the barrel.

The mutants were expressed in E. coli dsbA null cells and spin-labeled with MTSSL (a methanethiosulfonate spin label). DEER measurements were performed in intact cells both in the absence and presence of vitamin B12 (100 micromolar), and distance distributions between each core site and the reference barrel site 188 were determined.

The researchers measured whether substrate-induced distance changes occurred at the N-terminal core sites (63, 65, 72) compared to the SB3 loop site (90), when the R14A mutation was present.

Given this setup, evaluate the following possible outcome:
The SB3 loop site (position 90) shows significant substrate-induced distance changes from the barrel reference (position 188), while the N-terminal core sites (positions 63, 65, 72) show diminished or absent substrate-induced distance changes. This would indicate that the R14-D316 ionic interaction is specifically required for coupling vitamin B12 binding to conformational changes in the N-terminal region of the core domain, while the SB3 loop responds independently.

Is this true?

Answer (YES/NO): NO